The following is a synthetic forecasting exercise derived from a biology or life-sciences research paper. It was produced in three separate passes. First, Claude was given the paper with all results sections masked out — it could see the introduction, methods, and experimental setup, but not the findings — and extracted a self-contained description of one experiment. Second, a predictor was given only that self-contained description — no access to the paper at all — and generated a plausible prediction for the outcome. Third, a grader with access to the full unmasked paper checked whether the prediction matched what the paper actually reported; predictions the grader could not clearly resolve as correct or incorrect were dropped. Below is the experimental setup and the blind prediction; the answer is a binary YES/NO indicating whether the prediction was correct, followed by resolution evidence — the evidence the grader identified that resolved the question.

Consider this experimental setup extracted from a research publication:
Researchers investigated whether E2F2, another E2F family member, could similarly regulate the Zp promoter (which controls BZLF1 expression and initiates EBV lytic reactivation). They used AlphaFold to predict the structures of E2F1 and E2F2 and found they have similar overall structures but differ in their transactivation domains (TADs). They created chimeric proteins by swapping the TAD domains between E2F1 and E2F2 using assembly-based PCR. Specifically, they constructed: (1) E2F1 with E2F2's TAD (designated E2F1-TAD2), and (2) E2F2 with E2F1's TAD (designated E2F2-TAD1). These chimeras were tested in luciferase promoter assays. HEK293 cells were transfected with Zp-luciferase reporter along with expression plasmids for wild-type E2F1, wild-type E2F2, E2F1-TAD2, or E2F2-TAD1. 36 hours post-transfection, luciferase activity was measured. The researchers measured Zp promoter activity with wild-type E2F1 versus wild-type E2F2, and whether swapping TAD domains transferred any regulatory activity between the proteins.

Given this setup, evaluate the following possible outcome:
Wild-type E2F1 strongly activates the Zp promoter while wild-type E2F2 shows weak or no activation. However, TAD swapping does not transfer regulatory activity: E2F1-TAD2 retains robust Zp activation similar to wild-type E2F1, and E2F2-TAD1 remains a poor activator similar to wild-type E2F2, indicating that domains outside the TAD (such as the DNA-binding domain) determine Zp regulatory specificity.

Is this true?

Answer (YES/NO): NO